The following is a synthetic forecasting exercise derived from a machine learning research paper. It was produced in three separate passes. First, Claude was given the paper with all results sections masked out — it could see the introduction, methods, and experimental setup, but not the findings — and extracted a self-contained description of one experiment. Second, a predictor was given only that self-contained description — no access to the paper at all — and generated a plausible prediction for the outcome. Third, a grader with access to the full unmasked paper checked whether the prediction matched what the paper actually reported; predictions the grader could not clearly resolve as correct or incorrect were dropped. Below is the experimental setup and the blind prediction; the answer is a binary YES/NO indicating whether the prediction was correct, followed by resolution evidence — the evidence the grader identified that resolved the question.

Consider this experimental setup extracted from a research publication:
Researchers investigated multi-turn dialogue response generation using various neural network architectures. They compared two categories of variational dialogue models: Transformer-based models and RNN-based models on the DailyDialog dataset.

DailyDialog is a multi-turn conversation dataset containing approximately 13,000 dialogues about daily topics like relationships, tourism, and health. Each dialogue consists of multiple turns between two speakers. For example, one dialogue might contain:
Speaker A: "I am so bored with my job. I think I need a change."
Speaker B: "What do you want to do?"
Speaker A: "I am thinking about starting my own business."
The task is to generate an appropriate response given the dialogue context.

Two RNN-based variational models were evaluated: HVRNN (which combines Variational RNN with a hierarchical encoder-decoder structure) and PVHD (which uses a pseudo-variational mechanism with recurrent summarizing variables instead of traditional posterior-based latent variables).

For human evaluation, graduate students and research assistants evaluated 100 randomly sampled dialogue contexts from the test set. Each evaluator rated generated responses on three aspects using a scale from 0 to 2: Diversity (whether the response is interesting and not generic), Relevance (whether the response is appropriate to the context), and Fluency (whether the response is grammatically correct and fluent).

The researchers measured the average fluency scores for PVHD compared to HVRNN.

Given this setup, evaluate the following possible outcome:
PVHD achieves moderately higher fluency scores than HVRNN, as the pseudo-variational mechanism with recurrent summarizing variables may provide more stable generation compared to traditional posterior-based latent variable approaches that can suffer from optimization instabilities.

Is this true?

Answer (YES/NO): NO